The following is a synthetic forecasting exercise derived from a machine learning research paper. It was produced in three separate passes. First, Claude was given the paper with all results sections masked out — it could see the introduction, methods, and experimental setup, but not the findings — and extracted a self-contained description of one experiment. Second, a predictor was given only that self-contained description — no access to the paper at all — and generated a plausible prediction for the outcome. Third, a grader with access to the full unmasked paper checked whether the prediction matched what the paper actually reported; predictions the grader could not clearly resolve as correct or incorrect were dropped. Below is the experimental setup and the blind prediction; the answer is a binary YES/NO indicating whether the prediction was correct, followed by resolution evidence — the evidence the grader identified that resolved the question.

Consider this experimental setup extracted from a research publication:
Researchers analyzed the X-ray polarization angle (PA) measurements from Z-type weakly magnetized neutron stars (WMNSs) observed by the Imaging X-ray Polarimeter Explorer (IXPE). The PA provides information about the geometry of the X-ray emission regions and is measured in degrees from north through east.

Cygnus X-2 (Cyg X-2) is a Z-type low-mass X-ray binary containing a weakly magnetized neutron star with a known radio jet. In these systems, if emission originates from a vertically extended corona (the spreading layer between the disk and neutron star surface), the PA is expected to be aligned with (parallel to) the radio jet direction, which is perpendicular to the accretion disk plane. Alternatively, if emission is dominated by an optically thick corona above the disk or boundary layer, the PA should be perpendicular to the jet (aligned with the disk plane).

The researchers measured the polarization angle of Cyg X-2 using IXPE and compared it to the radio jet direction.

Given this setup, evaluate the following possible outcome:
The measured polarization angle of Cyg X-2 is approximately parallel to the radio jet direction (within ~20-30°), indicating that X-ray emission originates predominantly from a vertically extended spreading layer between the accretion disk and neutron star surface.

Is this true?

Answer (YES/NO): YES